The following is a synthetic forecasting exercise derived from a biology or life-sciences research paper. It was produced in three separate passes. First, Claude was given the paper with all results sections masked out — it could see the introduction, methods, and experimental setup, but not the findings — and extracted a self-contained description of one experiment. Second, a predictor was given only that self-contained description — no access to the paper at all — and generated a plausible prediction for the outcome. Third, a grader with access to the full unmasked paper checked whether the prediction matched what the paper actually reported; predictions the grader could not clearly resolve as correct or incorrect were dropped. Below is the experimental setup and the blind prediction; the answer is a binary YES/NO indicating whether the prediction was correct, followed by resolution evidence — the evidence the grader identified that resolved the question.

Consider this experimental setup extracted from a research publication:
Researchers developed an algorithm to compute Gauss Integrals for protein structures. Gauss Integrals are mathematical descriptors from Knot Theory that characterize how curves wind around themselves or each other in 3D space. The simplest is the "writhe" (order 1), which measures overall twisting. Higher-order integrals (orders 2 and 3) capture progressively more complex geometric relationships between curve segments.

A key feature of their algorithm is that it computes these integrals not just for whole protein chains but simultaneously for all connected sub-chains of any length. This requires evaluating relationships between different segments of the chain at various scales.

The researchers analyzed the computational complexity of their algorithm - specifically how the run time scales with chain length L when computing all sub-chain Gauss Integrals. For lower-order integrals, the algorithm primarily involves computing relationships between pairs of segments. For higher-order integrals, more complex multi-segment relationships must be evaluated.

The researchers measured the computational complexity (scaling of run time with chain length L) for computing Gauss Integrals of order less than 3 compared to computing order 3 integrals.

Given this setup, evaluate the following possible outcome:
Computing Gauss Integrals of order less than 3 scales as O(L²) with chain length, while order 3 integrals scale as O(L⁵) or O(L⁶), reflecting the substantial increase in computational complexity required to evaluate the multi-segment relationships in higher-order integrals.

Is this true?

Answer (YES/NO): NO